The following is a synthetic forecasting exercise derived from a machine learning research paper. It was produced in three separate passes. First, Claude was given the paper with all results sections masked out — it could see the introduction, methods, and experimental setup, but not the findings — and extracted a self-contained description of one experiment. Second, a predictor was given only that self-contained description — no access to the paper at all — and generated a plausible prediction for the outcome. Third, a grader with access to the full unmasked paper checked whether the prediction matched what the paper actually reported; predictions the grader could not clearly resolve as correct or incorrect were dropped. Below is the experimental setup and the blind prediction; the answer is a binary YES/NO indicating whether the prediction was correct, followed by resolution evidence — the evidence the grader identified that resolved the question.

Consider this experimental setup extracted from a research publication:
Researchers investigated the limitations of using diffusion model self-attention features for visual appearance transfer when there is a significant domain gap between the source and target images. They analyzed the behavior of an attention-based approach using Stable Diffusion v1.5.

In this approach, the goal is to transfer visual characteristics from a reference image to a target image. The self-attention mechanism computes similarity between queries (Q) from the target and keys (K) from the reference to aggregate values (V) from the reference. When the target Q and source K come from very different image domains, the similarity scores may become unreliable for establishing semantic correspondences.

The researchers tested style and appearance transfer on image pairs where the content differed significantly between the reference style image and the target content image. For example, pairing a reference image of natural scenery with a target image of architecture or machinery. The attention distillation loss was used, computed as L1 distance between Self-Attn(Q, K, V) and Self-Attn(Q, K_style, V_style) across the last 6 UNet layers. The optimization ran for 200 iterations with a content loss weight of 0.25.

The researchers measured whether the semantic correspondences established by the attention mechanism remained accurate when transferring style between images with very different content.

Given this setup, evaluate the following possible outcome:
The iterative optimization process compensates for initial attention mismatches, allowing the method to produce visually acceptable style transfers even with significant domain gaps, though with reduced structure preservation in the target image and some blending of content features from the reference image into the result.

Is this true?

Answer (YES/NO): NO